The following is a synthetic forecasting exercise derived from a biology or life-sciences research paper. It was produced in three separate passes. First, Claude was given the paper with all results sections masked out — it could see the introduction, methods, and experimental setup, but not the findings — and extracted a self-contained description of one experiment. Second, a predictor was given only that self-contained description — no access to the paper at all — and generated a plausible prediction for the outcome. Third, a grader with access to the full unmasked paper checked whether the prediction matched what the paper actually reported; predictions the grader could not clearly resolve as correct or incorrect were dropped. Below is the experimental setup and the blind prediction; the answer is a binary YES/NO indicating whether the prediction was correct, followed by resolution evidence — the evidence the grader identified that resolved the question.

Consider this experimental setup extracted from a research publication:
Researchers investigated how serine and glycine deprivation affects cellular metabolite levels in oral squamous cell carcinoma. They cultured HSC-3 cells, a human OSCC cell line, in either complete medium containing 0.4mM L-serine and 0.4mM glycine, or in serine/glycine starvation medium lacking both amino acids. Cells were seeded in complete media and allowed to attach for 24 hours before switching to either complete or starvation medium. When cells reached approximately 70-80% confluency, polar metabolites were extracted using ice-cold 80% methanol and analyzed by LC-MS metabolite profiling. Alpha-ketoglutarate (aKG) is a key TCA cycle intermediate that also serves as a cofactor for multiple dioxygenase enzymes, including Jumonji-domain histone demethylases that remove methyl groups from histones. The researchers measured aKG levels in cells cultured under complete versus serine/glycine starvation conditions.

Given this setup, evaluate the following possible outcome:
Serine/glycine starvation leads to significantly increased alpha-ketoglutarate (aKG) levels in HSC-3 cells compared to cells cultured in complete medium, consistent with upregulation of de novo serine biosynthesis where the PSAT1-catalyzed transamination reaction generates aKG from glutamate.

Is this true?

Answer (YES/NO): YES